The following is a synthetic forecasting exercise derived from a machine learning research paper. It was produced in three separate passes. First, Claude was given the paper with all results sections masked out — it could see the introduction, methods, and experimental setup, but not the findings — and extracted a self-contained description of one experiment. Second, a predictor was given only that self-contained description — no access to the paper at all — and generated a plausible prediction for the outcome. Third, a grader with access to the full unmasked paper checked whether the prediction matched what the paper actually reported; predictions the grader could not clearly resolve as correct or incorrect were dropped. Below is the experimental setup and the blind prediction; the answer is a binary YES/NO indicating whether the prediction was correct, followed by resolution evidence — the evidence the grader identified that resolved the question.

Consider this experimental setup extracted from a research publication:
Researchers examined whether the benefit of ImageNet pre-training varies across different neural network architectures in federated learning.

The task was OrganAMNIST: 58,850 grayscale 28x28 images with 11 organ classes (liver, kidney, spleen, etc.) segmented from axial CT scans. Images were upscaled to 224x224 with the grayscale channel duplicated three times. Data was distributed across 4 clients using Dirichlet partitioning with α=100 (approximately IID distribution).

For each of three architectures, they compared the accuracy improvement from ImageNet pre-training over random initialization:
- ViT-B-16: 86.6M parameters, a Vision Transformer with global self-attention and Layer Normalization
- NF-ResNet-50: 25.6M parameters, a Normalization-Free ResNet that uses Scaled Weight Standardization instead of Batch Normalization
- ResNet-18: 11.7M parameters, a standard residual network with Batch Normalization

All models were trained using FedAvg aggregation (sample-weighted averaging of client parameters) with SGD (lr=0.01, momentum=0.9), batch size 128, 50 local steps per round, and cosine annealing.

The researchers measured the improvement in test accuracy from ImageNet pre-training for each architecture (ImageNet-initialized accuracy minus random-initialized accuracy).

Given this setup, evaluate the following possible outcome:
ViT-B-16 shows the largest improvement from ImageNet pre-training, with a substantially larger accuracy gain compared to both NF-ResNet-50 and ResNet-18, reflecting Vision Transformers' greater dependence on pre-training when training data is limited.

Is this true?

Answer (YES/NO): NO